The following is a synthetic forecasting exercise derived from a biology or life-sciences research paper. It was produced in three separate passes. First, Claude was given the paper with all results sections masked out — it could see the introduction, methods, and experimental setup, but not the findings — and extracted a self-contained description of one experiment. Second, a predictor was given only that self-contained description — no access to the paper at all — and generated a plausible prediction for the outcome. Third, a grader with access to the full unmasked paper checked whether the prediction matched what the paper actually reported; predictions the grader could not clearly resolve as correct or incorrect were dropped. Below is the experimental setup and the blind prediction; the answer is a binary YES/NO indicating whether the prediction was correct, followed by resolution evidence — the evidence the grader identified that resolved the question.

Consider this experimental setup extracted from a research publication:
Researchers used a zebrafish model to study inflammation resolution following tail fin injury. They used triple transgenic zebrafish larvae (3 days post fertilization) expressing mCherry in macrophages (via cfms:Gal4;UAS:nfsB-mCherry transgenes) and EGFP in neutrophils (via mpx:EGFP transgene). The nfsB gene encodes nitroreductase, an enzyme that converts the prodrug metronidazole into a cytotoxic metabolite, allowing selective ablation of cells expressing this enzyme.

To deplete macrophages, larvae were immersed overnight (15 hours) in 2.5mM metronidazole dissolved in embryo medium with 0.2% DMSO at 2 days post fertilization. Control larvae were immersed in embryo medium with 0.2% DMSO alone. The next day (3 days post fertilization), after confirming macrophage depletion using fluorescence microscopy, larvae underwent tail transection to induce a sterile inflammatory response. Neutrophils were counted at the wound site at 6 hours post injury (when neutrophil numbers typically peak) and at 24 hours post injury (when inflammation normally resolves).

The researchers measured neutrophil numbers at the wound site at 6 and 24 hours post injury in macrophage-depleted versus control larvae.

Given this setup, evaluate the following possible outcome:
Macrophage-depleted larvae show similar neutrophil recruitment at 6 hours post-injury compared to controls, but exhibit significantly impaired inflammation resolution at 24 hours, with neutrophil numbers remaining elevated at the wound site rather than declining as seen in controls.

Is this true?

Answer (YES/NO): YES